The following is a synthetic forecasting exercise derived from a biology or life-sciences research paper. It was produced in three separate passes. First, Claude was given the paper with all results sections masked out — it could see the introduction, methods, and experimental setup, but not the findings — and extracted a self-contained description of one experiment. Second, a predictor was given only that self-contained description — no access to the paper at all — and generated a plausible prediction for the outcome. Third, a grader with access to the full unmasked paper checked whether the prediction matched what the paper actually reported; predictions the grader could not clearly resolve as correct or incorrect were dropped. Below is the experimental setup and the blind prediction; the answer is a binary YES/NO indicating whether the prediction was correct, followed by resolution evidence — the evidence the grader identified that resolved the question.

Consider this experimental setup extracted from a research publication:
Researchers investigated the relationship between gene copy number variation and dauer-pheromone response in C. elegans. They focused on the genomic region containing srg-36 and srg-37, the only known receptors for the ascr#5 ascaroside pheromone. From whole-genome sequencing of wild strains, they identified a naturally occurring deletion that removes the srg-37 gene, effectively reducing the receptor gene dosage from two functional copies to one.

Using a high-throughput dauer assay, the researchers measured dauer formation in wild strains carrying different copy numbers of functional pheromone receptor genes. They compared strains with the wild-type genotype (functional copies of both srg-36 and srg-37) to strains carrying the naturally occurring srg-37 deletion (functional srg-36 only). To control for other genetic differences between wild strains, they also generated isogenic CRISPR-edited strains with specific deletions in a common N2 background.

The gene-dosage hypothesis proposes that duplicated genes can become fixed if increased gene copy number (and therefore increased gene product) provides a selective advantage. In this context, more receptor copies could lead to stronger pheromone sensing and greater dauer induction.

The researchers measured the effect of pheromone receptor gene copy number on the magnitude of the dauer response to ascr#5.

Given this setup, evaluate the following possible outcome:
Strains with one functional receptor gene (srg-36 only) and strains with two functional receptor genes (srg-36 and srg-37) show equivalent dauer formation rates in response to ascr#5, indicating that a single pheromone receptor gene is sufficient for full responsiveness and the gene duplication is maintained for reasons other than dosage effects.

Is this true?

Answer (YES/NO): NO